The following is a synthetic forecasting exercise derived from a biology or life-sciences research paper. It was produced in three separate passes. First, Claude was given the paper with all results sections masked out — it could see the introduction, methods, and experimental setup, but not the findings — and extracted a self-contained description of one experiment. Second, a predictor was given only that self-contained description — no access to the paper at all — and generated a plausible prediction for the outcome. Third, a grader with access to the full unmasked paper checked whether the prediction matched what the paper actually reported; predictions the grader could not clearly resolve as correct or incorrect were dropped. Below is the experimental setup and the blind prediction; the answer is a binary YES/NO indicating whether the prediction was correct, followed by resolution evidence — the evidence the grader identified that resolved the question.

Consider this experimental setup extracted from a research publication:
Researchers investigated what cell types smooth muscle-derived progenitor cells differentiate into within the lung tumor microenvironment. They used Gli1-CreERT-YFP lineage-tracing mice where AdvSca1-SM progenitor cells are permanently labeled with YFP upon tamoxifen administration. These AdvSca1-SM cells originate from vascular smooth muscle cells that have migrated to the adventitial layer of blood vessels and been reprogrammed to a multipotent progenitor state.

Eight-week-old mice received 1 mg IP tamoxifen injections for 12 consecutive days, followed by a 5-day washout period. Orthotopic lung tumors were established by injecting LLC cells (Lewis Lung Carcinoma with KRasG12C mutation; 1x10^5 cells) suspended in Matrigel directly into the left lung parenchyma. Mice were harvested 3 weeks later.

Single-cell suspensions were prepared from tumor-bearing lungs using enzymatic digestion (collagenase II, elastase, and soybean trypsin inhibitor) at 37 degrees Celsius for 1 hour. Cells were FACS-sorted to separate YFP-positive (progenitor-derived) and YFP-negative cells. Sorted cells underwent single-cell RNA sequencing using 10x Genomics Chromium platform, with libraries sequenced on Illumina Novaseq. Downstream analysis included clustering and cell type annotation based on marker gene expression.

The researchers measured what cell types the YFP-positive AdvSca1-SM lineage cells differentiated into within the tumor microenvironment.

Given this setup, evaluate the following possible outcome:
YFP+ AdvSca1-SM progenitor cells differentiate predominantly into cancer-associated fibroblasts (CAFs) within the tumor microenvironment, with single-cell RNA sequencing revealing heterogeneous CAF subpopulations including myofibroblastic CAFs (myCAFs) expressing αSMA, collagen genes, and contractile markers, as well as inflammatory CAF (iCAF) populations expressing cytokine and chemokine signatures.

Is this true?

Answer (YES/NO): NO